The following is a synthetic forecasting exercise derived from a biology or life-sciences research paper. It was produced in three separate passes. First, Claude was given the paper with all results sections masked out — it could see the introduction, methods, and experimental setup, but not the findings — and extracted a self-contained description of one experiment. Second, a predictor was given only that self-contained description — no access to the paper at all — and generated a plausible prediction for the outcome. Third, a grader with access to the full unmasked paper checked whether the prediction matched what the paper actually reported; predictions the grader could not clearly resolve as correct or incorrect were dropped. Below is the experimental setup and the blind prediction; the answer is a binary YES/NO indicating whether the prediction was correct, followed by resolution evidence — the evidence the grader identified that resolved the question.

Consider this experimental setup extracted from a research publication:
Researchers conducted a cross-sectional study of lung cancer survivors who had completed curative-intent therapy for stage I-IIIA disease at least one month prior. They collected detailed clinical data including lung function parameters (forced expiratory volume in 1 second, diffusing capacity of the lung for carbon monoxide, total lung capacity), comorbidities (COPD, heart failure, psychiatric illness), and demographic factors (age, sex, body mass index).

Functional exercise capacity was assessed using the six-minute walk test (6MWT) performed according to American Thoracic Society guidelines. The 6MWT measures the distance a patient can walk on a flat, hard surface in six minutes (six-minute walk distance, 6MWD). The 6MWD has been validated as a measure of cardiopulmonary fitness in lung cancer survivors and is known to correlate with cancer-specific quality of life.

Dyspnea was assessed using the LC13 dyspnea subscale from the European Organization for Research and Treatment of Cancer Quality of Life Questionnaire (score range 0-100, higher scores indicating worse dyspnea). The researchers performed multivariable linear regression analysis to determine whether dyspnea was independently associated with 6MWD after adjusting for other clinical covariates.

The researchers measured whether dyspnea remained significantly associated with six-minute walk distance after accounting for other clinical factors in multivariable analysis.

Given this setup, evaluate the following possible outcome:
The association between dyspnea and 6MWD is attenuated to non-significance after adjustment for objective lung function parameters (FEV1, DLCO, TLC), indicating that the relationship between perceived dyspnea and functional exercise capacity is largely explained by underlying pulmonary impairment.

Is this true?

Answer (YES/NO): NO